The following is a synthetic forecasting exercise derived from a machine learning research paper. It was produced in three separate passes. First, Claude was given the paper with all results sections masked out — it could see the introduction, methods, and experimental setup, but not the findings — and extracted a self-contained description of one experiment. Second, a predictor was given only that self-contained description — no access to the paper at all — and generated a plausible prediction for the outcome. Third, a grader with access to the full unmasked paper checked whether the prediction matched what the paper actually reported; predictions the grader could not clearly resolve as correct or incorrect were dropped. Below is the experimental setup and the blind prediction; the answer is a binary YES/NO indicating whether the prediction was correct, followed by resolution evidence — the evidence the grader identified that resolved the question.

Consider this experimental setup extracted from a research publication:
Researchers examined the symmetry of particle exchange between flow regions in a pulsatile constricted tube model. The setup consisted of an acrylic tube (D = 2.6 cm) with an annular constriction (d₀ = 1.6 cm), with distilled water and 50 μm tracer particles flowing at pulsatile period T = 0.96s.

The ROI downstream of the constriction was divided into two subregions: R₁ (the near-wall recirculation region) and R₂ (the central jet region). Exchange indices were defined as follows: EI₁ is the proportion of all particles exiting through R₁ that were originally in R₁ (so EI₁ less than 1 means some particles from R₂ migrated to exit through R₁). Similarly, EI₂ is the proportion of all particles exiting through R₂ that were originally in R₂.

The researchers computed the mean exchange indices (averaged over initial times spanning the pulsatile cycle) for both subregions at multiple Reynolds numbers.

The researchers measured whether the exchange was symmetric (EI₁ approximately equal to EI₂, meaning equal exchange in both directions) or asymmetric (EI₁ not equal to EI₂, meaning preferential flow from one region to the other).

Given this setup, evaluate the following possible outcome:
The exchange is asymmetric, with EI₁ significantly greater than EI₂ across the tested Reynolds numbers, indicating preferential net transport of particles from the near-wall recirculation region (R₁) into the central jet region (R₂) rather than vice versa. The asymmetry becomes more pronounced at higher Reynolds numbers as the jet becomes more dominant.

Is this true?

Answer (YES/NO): NO